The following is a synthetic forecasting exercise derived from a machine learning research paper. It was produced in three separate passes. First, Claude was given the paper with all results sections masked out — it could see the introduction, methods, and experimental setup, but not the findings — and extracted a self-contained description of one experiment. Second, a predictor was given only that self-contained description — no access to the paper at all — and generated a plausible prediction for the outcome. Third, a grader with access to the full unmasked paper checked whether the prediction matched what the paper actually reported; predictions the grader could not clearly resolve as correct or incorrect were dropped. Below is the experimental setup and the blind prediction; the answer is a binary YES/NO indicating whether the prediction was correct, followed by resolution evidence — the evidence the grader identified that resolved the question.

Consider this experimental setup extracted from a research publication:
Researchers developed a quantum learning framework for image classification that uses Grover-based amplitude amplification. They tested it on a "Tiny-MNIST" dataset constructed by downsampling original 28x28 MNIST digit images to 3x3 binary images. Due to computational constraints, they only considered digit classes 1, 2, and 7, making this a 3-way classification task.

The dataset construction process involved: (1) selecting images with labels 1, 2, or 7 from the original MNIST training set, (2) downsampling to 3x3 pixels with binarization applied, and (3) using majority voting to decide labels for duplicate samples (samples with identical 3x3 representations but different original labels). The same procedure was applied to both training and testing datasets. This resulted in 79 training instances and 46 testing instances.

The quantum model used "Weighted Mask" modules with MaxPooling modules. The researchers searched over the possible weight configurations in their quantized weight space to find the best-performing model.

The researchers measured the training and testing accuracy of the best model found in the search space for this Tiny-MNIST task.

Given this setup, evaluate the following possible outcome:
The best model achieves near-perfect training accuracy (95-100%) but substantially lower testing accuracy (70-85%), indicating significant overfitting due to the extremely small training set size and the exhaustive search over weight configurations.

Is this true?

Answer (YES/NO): NO